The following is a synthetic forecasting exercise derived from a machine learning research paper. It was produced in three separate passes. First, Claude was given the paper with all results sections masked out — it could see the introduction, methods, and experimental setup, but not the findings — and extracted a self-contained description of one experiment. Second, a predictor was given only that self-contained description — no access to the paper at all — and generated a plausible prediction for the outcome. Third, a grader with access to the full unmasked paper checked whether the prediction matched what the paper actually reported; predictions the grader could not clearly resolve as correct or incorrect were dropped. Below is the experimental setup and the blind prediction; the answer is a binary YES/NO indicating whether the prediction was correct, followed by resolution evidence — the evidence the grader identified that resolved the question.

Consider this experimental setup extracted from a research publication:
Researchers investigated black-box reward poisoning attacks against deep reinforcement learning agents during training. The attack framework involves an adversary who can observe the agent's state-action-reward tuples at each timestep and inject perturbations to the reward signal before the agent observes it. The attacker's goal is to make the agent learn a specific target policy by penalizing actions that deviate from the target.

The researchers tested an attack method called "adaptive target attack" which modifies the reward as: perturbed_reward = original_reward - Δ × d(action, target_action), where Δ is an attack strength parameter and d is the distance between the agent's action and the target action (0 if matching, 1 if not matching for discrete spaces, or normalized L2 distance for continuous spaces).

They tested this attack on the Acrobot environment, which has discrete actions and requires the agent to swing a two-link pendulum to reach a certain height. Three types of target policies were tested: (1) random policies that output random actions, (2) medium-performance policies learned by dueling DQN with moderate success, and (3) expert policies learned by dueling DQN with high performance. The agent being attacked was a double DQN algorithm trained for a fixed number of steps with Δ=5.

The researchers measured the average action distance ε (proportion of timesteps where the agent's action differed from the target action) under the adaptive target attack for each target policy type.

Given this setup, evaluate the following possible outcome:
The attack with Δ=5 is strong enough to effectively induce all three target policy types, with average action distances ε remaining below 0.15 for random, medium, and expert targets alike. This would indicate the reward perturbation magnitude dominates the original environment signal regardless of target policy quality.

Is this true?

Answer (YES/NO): YES